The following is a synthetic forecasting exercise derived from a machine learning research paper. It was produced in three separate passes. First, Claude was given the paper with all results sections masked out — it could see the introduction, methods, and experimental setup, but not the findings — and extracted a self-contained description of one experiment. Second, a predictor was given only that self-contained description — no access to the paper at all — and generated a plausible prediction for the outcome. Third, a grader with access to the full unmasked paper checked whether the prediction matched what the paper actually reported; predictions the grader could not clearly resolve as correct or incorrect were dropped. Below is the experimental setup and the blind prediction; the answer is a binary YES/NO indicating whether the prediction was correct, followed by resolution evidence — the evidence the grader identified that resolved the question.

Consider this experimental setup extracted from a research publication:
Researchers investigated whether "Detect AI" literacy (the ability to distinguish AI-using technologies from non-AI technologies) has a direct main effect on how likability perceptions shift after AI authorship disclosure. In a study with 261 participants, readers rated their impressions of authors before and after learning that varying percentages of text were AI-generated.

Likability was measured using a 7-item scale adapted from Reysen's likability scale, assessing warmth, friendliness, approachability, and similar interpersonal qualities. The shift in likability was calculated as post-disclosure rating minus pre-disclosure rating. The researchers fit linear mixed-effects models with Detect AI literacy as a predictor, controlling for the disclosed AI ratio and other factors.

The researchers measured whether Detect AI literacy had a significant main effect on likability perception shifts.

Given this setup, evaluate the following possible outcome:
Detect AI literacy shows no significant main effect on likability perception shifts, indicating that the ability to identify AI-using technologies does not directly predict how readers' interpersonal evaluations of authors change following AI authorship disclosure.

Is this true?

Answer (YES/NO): NO